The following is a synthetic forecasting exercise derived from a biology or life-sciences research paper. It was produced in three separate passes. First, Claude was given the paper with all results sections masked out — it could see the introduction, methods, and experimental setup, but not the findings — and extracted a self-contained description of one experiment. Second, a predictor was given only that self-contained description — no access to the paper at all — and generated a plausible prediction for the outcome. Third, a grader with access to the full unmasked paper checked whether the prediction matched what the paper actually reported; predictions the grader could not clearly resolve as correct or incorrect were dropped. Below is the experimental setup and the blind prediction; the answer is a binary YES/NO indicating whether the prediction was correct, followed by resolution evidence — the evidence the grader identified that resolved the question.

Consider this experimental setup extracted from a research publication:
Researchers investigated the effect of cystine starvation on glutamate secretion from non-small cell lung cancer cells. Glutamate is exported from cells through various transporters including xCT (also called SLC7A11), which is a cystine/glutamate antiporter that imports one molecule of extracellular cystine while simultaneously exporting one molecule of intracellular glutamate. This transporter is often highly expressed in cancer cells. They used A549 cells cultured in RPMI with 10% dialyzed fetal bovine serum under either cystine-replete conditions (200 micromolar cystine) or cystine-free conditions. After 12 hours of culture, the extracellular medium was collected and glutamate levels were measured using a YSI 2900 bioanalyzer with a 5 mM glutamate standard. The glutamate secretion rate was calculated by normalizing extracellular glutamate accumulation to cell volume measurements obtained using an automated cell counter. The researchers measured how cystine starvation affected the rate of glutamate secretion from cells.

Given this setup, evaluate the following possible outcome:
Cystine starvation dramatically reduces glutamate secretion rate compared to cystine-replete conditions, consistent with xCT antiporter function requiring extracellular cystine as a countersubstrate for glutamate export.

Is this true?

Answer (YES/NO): YES